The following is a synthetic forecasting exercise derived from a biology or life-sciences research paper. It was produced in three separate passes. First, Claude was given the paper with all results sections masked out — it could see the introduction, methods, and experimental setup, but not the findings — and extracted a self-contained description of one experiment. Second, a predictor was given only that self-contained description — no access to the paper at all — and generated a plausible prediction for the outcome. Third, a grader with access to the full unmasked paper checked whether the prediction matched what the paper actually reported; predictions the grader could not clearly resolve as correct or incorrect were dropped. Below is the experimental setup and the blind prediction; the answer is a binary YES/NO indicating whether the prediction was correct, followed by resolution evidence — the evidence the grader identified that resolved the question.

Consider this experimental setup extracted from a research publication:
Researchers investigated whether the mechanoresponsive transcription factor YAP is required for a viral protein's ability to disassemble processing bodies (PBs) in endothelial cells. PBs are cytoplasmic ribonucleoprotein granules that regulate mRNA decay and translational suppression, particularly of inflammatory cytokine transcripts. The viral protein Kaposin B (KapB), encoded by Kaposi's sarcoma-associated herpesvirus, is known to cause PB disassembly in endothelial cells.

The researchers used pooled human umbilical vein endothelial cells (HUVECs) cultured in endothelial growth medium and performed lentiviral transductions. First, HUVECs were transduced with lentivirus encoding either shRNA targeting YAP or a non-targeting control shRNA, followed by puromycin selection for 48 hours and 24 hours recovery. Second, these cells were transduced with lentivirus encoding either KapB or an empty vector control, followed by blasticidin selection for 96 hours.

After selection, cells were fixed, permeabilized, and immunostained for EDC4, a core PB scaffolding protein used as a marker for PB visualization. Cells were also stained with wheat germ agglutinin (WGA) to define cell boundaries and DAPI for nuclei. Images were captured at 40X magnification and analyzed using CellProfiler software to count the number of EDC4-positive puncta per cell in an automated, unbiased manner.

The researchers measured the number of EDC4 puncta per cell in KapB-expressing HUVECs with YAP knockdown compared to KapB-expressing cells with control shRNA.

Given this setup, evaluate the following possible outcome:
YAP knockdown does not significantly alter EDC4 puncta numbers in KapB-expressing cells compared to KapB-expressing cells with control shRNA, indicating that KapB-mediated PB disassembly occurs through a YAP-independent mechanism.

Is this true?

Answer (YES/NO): NO